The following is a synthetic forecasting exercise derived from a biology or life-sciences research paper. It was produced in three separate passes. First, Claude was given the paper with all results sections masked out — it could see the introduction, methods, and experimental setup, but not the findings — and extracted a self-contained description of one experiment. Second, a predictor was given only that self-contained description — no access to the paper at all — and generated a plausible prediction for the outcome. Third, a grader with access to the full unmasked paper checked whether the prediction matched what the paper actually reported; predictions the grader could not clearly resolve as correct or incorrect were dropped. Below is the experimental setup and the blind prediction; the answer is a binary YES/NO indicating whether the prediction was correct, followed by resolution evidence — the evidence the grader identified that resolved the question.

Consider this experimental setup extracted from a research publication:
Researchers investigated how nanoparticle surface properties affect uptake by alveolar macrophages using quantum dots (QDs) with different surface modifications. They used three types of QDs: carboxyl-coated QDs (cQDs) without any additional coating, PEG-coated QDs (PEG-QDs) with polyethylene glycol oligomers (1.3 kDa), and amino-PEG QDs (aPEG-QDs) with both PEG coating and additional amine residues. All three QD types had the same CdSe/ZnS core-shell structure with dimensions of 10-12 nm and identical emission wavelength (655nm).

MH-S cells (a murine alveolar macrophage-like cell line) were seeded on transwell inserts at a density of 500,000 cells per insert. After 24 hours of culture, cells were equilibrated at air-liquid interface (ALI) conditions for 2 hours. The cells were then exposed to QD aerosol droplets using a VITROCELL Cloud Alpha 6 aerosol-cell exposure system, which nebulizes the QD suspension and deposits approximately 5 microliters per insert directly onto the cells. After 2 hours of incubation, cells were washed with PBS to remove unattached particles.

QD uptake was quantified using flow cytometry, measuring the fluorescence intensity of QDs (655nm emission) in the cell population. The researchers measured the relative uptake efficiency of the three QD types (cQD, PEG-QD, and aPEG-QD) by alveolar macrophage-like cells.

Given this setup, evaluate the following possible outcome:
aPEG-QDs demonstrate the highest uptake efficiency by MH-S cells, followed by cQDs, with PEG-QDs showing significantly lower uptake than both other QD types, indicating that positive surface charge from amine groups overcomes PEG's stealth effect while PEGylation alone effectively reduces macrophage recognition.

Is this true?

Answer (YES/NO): NO